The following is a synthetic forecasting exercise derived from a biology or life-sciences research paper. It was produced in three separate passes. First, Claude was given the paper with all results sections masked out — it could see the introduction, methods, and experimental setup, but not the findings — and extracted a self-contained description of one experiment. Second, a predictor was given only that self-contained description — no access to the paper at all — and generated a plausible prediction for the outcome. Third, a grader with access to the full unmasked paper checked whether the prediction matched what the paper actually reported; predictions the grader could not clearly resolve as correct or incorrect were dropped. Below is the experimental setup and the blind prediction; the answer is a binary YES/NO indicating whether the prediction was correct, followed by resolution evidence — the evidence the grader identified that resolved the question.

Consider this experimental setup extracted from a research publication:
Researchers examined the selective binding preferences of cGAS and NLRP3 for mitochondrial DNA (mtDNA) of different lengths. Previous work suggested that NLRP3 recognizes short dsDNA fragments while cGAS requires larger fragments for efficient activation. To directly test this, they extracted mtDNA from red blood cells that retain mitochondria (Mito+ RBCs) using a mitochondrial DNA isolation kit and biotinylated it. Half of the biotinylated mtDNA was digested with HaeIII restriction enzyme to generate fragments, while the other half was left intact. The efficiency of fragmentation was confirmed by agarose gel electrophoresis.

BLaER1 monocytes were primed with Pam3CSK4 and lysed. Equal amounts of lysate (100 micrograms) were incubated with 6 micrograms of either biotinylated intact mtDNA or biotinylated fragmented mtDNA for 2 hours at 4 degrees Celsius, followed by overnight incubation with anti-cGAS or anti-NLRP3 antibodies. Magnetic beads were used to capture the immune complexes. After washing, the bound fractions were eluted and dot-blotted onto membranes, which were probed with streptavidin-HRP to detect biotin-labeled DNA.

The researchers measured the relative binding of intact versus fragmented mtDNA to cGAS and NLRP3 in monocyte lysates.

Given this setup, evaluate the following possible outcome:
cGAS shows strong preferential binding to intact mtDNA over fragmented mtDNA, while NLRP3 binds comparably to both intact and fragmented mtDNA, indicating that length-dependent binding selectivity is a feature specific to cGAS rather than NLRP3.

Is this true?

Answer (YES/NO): NO